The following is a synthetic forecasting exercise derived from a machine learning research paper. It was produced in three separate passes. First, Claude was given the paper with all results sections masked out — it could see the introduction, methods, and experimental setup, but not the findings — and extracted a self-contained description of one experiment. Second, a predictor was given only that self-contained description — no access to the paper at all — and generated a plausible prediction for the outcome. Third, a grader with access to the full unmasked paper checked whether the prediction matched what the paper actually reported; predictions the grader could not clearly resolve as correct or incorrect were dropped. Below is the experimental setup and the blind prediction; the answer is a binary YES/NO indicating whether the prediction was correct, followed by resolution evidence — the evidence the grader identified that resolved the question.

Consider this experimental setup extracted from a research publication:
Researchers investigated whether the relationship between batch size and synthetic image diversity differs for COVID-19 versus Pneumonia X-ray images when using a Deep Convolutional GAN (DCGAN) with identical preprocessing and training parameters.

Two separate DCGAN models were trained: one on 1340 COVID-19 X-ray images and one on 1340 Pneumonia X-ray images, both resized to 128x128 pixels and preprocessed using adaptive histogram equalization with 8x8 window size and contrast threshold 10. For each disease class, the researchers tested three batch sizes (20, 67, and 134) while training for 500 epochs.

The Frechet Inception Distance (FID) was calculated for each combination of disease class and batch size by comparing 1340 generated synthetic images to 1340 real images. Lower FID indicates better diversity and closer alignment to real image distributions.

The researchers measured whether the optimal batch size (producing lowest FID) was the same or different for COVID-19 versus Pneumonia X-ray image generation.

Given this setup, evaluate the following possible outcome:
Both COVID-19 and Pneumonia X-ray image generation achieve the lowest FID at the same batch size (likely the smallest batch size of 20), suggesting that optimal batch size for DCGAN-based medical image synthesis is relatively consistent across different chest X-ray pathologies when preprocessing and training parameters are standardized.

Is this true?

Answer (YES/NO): NO